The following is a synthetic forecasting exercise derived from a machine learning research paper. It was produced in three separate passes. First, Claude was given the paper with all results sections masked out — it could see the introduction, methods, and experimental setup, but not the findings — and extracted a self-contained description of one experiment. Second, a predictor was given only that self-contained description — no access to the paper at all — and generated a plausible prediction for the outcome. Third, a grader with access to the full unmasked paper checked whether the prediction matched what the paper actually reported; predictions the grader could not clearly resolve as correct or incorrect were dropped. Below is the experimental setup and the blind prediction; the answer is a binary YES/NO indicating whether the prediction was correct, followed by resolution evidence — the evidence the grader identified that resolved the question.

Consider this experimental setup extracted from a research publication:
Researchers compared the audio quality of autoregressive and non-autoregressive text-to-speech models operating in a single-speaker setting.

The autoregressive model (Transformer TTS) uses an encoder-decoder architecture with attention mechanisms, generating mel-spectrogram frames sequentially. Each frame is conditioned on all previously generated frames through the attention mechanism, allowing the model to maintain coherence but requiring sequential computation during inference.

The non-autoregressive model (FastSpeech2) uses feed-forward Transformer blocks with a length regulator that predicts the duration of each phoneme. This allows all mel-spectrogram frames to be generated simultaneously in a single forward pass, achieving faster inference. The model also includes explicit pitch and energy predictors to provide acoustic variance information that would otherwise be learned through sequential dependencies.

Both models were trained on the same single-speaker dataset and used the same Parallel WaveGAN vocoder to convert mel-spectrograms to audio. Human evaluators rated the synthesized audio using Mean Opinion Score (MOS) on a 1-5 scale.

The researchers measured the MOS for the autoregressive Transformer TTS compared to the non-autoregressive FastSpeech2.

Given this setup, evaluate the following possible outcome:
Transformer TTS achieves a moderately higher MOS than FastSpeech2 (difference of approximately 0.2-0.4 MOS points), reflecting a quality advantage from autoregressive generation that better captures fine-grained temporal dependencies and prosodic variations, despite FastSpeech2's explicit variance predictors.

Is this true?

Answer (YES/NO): NO